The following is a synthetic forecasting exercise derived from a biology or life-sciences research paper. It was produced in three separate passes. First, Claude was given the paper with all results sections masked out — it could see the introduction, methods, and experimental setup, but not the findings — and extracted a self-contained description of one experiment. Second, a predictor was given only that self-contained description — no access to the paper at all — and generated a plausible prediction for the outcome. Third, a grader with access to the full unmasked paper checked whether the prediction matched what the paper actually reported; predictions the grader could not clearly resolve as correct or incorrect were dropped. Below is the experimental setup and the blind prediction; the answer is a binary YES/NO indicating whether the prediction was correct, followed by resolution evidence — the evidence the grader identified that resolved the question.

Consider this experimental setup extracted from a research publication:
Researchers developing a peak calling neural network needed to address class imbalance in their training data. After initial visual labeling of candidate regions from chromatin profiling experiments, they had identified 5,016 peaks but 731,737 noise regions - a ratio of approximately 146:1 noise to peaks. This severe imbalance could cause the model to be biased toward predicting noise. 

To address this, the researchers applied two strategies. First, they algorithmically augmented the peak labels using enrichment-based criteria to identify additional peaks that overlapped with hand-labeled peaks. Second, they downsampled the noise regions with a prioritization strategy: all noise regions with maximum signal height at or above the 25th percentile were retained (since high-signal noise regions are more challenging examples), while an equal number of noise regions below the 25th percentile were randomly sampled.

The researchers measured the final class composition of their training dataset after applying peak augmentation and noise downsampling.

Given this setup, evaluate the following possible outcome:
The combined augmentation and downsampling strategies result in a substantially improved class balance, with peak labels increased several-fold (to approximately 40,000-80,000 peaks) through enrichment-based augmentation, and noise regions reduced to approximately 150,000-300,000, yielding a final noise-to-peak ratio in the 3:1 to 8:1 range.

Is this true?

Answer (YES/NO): NO